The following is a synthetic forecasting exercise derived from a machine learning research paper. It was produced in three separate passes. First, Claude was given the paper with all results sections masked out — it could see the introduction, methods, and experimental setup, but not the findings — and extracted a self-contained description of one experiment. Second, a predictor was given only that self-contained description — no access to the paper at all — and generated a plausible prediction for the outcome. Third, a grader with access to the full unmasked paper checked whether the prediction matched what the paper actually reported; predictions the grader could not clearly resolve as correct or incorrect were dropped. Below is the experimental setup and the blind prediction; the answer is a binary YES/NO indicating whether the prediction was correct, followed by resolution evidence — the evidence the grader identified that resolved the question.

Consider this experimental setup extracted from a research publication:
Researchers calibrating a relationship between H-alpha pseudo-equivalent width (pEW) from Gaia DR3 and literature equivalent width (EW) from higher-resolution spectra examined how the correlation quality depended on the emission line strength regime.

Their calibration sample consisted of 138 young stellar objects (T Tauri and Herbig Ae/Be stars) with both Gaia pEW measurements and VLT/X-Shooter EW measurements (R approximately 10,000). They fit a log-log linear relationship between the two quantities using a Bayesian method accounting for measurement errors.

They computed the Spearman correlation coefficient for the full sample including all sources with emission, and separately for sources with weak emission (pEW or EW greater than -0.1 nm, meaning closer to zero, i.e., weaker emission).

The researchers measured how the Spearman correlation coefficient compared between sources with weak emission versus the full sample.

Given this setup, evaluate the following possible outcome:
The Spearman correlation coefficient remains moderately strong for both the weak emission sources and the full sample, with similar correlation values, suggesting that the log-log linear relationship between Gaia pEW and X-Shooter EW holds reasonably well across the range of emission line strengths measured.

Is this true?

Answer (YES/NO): NO